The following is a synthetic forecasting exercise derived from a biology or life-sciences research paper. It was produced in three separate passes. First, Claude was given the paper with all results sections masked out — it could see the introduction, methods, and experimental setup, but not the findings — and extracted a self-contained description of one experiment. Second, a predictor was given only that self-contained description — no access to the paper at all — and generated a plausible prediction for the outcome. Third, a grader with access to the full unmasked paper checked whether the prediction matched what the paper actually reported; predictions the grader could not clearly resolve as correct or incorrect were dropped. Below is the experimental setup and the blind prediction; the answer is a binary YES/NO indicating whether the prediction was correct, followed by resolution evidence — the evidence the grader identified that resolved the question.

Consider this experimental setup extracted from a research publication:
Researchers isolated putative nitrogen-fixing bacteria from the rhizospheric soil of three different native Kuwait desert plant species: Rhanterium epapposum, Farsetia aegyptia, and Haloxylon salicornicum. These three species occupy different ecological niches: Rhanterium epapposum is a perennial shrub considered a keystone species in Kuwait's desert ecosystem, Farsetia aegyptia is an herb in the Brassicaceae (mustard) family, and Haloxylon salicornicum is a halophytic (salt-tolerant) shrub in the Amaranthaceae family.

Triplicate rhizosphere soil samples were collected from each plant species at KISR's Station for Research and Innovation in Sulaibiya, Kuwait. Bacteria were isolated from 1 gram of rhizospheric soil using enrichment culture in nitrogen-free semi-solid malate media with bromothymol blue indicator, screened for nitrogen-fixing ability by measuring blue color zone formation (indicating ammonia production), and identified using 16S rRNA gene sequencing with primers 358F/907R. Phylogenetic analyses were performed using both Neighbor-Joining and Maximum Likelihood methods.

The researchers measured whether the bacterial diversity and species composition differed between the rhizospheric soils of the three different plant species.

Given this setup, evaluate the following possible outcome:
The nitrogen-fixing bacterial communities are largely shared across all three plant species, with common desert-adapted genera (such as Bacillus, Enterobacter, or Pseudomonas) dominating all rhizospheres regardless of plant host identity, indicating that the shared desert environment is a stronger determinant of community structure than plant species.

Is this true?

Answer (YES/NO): NO